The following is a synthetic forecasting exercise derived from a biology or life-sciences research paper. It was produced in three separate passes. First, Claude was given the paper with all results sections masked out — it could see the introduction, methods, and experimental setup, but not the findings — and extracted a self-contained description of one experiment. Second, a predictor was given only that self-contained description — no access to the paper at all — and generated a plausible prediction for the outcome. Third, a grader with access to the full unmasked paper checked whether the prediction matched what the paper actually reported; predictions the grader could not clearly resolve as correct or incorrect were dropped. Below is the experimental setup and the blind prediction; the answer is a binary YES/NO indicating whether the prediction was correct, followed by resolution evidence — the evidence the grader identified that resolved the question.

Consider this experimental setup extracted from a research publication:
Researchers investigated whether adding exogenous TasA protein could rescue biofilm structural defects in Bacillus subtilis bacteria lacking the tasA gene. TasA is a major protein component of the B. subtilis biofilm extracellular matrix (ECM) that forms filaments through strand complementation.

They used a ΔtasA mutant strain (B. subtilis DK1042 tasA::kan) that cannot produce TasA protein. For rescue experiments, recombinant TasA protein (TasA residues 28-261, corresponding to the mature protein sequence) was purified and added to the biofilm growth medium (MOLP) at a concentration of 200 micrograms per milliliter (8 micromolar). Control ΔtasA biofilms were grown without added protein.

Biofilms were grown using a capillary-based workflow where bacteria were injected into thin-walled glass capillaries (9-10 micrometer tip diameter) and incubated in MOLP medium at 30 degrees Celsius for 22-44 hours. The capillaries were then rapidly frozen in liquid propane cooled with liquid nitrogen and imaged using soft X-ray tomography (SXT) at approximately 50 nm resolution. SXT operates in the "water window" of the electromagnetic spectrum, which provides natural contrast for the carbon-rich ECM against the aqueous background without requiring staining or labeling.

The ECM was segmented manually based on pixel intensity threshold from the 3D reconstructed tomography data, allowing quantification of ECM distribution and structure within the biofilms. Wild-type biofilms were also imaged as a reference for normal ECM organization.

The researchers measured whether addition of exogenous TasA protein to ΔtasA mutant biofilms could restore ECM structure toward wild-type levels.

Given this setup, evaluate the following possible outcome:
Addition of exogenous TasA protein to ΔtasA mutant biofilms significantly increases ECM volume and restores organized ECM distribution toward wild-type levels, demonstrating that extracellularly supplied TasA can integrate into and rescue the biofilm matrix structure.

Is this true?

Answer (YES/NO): NO